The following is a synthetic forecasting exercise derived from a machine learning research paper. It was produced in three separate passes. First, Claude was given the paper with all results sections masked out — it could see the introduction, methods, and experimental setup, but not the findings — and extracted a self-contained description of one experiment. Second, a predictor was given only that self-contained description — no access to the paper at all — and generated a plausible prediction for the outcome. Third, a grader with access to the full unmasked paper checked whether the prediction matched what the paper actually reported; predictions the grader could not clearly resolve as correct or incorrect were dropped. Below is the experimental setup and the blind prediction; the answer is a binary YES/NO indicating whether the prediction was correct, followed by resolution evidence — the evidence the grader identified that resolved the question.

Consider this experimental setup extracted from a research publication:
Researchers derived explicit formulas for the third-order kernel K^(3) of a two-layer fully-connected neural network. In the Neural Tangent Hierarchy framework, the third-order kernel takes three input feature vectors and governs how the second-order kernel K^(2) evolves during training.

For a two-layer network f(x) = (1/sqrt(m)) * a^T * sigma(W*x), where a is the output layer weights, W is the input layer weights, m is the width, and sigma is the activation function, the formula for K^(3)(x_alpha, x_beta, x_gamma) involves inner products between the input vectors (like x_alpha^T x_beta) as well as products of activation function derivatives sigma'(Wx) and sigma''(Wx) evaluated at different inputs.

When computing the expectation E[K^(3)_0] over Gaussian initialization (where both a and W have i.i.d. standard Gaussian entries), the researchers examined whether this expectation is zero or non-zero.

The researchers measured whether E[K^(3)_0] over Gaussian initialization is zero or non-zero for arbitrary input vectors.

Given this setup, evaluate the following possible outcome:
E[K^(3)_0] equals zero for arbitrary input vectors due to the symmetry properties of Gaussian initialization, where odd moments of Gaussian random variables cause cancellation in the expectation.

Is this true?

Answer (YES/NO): YES